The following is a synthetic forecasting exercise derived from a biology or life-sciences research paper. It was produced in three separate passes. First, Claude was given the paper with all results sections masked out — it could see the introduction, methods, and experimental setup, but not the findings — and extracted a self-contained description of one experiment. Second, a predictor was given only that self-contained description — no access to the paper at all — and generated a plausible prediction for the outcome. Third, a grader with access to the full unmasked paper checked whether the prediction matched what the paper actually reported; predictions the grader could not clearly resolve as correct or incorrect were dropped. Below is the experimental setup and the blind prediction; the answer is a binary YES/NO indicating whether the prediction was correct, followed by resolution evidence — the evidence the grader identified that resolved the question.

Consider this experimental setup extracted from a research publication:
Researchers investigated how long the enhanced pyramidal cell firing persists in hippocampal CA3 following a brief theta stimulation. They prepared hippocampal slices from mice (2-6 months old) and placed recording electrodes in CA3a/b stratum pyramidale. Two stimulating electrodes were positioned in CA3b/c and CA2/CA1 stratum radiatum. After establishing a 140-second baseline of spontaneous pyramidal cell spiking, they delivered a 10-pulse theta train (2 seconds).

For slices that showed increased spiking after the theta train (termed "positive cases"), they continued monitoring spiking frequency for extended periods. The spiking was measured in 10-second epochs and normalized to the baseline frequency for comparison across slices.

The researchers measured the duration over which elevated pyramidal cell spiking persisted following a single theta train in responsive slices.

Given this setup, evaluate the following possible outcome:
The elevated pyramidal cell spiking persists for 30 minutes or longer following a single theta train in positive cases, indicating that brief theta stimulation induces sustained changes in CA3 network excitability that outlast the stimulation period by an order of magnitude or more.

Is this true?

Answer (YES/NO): NO